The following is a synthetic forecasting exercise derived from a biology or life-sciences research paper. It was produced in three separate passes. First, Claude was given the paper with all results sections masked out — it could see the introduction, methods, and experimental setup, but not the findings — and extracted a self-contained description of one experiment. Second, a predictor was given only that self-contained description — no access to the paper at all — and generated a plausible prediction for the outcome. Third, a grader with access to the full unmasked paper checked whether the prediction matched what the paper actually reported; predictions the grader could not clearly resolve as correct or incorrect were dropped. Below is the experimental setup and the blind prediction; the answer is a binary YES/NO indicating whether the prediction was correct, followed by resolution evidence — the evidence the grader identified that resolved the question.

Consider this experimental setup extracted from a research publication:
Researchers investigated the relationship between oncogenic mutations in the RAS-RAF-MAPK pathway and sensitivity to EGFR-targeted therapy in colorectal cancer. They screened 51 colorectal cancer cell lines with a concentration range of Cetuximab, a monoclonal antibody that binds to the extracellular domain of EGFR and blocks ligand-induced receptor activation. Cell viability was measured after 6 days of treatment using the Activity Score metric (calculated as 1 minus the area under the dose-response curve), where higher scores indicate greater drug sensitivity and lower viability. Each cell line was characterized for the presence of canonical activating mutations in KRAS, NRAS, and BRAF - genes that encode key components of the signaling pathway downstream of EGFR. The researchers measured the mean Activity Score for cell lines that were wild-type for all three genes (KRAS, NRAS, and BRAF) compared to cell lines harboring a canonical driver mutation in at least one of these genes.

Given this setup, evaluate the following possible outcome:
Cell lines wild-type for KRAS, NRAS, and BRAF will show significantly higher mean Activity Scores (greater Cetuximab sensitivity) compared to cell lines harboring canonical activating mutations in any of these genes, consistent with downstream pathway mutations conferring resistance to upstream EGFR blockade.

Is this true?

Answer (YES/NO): YES